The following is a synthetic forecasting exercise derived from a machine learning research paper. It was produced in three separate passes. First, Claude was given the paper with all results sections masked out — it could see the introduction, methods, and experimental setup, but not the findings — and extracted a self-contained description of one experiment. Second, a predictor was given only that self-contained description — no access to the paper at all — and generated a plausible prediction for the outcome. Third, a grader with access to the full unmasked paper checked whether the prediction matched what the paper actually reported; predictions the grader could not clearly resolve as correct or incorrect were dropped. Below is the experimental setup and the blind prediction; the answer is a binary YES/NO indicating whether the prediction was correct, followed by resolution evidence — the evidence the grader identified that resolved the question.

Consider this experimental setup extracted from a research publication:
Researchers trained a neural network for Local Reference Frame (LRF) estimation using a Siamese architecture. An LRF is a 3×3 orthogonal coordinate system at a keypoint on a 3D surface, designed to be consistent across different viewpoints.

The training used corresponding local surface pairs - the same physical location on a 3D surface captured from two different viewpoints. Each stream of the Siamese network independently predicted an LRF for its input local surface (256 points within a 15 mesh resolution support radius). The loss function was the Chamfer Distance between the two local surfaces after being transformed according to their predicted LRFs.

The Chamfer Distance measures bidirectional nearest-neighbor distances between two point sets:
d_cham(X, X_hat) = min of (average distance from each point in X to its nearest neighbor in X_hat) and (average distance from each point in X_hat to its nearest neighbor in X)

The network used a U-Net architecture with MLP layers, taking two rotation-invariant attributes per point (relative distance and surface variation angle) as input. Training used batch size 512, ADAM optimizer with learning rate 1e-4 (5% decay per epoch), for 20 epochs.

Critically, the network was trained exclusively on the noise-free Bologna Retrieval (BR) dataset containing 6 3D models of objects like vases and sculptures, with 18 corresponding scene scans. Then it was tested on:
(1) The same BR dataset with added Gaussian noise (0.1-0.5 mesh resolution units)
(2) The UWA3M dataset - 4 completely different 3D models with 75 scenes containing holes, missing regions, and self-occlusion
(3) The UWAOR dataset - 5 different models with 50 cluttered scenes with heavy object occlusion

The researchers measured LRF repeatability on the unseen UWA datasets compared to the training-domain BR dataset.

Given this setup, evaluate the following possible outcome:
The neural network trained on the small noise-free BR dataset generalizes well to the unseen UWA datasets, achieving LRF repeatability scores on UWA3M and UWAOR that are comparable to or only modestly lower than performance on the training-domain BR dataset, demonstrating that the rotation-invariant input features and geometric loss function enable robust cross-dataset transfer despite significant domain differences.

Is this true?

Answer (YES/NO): NO